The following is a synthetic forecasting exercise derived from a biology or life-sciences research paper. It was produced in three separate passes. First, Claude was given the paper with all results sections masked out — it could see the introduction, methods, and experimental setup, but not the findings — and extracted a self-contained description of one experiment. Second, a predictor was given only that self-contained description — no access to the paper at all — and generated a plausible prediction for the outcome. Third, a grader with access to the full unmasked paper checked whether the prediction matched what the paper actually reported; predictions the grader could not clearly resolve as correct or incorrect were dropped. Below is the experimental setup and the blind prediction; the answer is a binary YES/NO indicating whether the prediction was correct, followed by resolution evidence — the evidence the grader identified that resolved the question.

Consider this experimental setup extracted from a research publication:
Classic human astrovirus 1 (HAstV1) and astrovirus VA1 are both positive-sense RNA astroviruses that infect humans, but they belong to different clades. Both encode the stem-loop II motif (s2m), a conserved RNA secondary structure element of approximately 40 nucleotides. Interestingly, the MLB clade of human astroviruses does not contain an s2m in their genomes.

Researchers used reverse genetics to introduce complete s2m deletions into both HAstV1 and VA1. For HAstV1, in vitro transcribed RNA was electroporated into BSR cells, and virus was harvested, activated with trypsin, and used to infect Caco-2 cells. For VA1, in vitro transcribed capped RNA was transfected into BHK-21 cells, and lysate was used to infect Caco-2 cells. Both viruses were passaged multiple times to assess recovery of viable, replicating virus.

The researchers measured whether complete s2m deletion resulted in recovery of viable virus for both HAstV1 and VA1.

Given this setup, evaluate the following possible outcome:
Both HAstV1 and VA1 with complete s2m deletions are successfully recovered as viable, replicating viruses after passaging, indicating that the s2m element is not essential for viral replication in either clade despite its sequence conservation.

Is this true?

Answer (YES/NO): NO